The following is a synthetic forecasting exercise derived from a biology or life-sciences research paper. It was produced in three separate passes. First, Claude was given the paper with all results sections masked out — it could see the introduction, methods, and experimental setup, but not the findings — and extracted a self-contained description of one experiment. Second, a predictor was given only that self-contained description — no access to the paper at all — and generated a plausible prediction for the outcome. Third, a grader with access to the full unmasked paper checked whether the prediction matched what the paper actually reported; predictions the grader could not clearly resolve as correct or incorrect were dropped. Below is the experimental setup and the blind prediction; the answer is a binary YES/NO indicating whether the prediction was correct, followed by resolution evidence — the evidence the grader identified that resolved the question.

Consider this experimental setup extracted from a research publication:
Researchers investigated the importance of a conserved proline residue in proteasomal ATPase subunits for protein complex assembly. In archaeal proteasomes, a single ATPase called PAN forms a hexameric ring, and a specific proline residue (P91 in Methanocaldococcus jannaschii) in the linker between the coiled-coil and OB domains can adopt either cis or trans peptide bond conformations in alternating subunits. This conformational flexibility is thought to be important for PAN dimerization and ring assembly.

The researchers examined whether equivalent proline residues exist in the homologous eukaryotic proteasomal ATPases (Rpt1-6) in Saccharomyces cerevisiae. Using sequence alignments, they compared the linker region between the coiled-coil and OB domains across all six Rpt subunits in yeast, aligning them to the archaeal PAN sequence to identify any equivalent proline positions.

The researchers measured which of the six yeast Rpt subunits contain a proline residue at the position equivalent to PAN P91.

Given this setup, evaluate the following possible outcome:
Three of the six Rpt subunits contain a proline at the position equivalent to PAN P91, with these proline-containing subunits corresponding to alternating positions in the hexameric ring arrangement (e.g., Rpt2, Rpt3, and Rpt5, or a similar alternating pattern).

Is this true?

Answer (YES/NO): NO